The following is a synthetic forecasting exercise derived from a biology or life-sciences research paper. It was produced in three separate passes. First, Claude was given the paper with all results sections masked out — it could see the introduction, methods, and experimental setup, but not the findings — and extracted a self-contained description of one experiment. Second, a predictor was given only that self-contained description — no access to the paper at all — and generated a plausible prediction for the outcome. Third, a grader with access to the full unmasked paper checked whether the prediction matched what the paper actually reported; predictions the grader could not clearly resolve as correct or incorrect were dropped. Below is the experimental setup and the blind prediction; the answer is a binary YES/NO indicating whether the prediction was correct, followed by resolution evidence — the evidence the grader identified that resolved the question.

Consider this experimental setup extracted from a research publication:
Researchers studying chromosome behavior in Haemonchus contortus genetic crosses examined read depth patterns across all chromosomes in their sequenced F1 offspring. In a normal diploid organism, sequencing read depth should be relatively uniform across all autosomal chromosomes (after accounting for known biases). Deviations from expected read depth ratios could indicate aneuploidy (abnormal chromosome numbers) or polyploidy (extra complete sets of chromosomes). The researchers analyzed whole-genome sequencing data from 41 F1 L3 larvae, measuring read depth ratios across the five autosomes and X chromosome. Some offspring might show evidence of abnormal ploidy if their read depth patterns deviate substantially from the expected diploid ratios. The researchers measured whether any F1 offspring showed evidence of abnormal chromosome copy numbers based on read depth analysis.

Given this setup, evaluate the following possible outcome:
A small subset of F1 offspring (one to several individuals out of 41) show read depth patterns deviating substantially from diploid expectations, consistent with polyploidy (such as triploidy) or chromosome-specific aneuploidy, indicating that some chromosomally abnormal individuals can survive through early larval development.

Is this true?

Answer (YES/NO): YES